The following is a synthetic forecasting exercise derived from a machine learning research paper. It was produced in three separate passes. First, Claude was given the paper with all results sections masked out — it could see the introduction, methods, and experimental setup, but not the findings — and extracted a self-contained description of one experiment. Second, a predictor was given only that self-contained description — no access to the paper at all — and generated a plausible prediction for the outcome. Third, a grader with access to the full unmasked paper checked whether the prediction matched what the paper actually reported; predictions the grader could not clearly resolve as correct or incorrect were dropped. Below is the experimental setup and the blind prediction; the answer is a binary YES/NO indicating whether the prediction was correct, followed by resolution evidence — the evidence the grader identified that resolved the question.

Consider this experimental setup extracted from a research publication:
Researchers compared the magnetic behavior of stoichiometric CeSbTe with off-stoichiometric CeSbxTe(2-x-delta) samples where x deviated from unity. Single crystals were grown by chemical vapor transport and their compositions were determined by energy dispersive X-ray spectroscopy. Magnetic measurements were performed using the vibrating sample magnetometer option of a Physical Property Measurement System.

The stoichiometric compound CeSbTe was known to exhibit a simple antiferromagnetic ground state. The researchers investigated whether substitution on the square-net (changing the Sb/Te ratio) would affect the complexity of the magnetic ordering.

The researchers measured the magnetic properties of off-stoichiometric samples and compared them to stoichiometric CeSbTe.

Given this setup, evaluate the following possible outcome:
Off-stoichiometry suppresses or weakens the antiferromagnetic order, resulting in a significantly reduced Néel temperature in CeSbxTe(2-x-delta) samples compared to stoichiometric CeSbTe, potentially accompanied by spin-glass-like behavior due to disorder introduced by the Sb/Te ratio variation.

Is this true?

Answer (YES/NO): NO